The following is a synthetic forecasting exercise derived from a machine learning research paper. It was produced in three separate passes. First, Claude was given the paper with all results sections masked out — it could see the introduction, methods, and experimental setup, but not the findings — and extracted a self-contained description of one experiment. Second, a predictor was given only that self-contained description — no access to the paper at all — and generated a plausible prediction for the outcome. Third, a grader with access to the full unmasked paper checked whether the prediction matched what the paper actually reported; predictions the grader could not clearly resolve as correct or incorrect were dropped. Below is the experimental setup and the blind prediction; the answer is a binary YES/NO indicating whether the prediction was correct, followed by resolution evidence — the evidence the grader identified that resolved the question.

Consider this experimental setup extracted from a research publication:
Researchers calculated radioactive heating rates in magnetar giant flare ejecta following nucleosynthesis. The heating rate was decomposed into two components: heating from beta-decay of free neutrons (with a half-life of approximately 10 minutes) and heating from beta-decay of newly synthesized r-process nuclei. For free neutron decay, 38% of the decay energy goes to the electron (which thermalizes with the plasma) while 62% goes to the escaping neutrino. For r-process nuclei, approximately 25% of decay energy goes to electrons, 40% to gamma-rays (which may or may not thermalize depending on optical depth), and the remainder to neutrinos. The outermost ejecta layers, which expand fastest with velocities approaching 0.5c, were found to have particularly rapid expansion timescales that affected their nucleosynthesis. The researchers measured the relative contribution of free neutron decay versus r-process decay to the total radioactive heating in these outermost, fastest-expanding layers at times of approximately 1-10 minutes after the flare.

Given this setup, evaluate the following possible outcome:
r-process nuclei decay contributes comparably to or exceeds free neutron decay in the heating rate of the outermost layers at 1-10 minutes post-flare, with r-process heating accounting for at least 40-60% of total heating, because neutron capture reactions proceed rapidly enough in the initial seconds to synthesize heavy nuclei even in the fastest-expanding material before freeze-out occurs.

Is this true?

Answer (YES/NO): YES